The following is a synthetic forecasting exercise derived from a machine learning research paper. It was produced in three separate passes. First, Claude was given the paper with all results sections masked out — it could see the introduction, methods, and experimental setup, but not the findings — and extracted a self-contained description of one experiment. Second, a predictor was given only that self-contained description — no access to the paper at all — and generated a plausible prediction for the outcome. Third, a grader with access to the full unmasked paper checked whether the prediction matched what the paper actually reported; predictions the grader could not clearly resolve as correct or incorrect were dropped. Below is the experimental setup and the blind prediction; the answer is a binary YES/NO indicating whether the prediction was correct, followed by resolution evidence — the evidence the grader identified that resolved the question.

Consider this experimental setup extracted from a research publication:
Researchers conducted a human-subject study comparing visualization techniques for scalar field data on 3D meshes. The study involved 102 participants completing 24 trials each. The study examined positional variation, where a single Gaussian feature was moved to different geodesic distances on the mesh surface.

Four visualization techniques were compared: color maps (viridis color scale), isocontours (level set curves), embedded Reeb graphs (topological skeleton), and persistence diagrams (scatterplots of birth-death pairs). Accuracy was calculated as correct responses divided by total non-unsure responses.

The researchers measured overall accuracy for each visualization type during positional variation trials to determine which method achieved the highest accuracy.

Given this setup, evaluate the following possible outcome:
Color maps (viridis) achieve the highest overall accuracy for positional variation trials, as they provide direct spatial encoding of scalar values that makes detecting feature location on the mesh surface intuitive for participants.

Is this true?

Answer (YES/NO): YES